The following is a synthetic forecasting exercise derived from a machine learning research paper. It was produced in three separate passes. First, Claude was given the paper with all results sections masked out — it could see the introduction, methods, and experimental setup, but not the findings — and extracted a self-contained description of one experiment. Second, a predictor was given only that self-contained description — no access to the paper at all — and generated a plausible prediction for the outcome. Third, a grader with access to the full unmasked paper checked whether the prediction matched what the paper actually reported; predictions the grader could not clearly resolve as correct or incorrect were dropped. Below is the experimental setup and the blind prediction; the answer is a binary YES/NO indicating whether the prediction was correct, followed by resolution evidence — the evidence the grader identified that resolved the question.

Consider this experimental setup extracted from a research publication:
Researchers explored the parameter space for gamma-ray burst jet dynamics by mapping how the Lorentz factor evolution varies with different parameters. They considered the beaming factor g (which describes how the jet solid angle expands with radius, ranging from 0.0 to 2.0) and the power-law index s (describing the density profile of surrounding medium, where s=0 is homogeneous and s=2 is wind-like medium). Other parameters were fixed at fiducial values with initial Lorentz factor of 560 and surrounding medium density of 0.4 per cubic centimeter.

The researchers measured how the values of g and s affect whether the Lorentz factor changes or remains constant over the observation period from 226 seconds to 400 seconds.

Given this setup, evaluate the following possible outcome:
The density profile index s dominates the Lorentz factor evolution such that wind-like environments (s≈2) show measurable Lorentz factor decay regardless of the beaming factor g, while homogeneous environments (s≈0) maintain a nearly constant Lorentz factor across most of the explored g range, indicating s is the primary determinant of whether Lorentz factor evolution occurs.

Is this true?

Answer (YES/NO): NO